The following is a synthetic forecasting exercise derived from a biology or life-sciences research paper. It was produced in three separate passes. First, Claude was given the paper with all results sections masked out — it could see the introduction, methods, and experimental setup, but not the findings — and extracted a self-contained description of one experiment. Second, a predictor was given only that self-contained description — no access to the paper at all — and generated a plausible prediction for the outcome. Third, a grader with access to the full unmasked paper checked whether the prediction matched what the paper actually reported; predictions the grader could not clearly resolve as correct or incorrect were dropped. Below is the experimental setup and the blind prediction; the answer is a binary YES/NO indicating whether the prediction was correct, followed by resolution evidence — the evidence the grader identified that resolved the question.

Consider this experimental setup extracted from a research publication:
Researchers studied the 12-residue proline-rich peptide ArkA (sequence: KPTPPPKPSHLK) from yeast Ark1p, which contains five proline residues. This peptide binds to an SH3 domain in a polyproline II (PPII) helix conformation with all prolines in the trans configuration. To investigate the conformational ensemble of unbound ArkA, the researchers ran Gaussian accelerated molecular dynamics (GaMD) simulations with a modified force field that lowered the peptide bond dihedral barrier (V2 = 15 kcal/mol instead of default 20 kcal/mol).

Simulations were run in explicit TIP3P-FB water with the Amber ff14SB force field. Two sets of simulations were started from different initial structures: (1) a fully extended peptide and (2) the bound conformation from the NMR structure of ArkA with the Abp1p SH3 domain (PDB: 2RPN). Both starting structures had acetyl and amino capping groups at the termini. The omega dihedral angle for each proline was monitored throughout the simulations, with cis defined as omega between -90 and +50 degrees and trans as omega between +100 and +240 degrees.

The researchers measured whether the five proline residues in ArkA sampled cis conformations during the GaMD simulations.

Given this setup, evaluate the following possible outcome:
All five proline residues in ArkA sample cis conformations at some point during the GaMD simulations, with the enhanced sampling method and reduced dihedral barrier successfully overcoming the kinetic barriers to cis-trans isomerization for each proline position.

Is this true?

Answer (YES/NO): YES